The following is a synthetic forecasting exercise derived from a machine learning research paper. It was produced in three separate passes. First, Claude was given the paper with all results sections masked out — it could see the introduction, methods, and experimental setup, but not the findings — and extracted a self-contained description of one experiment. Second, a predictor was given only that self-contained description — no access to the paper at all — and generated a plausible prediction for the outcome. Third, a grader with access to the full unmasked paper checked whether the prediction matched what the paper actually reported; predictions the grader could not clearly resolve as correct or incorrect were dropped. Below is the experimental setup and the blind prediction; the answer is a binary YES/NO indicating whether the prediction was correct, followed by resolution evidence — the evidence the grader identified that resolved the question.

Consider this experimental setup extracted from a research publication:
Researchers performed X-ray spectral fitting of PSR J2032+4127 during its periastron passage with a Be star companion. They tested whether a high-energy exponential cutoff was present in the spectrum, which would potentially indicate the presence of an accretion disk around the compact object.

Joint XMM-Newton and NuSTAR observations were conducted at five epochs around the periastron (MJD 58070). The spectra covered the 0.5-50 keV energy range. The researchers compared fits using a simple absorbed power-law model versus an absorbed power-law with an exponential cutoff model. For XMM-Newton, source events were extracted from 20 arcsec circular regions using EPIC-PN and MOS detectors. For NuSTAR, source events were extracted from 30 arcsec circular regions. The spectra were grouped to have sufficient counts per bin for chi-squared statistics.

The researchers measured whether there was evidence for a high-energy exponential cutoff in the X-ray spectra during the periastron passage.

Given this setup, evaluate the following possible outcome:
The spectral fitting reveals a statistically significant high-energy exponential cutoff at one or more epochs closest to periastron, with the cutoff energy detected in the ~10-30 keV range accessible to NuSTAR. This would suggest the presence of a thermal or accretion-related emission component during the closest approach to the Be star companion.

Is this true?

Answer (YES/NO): NO